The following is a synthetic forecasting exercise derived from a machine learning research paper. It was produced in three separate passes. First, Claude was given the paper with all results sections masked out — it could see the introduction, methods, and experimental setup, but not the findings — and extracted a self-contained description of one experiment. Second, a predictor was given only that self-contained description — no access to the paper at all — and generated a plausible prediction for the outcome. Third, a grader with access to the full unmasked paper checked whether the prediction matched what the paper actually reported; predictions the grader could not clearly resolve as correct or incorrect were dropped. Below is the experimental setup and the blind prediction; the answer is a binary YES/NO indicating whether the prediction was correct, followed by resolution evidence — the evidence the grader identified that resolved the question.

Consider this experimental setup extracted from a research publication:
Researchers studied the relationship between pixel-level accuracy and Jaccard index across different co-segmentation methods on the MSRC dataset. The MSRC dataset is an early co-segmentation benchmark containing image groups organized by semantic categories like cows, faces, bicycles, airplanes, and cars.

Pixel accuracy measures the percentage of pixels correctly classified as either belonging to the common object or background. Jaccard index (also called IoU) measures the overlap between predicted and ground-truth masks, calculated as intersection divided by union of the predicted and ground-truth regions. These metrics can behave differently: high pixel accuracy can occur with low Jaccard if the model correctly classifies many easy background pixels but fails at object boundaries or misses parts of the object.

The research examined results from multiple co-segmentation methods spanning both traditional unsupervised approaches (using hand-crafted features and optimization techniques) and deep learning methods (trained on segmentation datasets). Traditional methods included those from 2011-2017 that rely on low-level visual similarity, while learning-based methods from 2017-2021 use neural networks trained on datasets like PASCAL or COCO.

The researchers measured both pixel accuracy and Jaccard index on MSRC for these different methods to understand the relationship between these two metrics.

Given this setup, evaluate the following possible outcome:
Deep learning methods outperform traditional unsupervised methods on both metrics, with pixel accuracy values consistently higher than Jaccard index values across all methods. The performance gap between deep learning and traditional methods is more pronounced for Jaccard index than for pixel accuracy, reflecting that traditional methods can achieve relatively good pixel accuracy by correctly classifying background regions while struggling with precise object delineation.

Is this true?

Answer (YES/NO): YES